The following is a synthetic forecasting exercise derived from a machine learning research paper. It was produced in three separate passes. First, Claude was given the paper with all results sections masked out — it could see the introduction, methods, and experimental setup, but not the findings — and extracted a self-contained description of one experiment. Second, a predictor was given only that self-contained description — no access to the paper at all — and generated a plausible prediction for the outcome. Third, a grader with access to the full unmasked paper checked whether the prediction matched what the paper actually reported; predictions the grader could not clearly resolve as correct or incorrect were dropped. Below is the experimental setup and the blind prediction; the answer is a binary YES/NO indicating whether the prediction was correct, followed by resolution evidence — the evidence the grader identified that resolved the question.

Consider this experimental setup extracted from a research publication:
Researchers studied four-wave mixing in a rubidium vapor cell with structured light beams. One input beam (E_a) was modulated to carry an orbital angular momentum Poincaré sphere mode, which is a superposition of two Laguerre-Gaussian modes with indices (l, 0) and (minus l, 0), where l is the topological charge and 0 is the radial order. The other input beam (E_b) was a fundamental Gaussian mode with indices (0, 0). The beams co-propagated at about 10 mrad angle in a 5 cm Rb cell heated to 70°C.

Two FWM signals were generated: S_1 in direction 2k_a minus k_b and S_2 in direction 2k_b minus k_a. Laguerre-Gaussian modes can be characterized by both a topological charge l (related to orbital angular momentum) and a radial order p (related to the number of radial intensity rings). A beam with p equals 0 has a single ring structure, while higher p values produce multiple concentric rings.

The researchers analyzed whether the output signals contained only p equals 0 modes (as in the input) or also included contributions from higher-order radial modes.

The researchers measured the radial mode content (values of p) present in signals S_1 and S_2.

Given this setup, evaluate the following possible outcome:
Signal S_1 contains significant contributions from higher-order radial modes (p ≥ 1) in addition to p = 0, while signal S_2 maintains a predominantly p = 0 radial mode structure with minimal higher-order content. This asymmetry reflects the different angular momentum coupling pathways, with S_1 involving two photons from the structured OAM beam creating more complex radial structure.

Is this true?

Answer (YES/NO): YES